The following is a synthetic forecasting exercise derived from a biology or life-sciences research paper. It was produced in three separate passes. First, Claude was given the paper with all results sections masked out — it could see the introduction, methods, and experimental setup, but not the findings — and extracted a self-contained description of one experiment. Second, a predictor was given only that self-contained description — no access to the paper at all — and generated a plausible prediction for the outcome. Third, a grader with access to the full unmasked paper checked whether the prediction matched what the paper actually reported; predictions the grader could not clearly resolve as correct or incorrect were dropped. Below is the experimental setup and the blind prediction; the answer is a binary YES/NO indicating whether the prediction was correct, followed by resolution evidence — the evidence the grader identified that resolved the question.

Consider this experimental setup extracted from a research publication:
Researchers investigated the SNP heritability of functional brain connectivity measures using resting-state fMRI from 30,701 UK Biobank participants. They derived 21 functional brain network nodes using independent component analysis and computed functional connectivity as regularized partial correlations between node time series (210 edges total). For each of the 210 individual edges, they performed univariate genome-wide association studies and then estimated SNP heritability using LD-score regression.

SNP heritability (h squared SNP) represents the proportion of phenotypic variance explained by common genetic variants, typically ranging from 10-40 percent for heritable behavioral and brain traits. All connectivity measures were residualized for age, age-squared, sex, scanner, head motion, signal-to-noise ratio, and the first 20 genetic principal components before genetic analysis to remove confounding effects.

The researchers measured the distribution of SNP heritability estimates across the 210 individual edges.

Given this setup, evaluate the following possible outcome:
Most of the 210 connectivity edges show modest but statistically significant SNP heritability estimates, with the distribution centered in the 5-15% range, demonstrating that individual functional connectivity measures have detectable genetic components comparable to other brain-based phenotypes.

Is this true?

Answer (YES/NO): NO